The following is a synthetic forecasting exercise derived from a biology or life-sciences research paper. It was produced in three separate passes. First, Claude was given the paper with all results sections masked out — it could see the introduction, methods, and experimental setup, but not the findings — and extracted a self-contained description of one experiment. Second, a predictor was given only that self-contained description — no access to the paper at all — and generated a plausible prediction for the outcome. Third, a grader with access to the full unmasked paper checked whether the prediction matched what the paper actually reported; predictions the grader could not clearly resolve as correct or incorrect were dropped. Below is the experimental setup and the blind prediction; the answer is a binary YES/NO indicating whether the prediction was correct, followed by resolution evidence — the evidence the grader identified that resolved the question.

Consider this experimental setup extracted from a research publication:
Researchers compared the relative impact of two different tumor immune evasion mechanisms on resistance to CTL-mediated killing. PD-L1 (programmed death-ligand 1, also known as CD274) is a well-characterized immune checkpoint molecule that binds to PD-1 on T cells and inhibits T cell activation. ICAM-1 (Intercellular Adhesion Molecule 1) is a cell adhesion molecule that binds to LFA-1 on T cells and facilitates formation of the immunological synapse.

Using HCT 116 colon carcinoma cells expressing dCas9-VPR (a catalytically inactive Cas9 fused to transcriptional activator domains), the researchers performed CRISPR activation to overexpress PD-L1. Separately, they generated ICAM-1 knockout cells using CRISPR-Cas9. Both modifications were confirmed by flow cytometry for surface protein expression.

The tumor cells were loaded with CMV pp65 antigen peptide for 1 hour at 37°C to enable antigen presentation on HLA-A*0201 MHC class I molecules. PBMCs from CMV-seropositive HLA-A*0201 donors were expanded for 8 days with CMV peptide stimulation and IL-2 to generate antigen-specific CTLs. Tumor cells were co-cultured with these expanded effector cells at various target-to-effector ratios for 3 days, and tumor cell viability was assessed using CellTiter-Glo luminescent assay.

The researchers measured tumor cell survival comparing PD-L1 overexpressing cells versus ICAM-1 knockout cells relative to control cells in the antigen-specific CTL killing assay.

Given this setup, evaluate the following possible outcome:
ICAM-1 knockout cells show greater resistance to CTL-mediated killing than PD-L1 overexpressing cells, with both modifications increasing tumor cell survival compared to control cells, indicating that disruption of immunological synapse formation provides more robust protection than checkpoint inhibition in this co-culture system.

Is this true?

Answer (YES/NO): NO